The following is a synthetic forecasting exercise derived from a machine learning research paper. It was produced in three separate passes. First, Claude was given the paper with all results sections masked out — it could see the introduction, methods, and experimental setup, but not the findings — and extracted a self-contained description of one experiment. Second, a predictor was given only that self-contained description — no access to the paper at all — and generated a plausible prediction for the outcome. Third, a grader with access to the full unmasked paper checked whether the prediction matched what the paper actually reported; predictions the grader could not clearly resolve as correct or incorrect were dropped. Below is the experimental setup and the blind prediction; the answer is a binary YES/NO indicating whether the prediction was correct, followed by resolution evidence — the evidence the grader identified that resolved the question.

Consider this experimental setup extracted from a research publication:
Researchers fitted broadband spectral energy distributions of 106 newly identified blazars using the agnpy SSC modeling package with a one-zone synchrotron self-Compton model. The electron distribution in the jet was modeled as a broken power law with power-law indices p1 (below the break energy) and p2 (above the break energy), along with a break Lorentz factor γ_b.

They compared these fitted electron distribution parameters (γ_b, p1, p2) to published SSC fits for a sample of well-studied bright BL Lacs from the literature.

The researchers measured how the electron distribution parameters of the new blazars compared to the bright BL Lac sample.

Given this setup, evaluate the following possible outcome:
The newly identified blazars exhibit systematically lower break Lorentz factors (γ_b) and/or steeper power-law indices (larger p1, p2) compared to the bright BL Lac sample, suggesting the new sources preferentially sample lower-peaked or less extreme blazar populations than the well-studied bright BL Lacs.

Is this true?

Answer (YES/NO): NO